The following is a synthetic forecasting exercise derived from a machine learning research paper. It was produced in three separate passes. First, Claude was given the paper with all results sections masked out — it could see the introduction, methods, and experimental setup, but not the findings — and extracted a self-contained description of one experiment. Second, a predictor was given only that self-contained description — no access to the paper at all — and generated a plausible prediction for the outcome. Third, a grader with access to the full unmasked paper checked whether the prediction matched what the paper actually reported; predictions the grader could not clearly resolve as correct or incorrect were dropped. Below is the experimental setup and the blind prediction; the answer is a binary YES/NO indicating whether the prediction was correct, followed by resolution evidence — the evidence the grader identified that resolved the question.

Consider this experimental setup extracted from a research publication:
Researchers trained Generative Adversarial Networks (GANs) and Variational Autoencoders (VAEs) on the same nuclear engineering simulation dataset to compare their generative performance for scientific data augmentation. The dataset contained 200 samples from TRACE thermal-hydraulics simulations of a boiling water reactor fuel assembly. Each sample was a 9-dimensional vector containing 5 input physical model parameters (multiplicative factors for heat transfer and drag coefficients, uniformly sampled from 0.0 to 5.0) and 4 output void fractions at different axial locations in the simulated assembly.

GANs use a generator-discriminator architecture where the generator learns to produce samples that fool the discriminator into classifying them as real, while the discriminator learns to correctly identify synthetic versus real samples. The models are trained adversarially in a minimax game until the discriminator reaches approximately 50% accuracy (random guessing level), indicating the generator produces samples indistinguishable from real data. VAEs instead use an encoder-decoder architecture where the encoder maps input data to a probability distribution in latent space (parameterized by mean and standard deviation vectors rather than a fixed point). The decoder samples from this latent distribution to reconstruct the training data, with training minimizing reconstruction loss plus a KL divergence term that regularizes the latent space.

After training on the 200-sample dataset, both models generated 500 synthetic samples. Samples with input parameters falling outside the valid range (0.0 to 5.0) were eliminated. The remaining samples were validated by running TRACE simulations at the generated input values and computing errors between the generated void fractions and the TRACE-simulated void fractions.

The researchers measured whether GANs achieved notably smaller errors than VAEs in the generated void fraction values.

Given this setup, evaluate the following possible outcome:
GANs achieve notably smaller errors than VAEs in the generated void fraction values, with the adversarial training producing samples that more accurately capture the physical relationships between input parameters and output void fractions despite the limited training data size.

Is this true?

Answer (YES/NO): NO